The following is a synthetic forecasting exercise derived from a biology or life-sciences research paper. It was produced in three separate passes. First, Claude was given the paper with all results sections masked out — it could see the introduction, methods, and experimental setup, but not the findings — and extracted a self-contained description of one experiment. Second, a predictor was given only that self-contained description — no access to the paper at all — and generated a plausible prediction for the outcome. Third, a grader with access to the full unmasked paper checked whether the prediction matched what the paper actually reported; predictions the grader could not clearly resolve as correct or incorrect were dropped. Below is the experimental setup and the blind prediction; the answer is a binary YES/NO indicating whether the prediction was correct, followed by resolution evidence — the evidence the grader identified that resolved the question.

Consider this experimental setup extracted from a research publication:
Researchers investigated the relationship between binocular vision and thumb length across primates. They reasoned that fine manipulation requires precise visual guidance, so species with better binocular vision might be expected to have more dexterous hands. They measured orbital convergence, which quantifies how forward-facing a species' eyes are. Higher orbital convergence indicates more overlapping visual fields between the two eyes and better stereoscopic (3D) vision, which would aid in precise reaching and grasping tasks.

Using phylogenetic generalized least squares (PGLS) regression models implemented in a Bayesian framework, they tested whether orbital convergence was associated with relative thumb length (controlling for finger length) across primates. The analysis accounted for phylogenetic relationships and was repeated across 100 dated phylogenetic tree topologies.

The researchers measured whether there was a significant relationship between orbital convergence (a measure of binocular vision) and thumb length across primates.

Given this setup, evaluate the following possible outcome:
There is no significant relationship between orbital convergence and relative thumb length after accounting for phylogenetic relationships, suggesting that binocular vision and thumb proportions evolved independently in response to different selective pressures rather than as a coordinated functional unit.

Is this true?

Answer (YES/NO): YES